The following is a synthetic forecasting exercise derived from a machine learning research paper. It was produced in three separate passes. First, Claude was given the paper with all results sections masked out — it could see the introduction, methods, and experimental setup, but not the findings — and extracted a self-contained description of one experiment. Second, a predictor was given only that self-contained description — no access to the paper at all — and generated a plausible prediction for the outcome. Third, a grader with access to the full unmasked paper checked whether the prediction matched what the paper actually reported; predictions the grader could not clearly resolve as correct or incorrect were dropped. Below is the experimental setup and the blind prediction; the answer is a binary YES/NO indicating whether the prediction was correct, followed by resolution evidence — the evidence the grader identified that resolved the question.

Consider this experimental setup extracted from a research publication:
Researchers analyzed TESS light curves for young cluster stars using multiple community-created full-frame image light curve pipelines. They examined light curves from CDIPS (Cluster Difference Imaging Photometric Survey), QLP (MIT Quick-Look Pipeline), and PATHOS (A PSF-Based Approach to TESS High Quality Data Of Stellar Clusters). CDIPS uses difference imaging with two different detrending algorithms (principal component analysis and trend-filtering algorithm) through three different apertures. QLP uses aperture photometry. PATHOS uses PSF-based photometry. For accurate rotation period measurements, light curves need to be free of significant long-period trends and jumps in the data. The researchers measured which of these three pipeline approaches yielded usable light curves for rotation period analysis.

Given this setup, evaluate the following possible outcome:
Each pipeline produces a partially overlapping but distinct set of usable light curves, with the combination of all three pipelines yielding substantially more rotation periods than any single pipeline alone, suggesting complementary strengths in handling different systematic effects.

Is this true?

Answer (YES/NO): NO